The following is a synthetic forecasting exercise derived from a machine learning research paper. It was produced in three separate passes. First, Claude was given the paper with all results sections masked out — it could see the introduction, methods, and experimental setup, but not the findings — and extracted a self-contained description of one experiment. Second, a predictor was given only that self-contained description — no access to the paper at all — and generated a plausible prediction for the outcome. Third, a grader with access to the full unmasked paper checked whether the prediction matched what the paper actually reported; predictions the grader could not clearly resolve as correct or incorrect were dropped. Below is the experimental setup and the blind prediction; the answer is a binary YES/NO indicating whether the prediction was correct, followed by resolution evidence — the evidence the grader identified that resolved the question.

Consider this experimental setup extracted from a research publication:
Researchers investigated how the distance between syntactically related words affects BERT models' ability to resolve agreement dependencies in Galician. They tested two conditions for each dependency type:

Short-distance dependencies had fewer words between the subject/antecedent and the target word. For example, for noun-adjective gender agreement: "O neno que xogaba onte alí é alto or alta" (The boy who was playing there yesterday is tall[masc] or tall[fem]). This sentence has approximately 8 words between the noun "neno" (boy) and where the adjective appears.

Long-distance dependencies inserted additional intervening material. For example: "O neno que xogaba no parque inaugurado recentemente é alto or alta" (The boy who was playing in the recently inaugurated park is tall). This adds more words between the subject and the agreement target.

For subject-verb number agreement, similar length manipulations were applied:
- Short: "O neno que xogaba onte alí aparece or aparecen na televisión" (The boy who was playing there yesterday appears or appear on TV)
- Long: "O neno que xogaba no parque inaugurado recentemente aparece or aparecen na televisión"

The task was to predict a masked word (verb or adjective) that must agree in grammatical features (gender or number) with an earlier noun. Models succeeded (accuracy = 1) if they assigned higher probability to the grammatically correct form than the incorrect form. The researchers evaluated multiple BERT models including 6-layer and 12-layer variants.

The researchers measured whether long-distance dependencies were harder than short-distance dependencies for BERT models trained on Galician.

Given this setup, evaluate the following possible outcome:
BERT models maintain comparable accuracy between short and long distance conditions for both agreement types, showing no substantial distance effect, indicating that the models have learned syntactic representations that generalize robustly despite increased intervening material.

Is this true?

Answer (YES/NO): NO